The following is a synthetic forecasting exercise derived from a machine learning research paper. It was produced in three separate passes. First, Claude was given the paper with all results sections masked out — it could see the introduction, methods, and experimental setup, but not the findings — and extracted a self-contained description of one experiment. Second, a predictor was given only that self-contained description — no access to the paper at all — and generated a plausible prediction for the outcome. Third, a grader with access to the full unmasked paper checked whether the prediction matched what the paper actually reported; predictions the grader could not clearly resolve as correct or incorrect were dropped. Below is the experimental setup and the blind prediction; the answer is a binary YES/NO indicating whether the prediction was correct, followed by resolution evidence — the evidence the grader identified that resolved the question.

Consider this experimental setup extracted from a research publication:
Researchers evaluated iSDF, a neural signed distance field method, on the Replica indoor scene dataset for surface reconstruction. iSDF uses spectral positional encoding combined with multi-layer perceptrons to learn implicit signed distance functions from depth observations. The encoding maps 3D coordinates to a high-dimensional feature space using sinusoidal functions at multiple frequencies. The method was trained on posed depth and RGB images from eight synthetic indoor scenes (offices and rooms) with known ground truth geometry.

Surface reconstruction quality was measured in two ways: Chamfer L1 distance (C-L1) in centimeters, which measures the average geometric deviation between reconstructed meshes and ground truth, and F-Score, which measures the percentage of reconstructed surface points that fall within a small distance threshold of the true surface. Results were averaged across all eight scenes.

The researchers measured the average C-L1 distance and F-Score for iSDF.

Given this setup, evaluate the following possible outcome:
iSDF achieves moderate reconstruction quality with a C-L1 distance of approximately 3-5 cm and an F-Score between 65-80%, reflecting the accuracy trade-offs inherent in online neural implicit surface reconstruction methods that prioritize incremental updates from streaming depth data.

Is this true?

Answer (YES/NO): NO